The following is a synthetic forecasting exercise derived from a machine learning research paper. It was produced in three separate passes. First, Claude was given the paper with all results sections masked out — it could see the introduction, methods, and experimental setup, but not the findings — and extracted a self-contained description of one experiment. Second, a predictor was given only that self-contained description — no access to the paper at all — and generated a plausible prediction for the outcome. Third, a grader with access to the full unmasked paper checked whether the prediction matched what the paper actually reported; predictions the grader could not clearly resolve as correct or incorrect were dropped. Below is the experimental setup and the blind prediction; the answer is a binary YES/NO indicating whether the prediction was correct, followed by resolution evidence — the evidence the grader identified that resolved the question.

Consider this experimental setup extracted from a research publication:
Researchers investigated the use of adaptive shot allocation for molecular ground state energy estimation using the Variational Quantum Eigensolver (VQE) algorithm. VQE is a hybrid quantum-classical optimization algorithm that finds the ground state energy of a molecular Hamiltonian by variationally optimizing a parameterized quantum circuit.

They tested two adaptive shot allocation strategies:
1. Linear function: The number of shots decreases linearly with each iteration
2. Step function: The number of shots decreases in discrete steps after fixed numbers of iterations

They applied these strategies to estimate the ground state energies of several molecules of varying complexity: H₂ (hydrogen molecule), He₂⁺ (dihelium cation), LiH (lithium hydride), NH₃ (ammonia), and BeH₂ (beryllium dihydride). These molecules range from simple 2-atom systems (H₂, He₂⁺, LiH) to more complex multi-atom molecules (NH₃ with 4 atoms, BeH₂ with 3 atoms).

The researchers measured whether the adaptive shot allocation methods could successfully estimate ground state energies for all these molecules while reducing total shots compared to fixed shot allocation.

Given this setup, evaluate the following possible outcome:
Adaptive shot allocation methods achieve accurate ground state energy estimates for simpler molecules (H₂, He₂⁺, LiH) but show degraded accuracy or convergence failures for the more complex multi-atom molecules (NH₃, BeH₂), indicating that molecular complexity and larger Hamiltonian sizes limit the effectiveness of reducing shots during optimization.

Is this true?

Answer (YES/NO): NO